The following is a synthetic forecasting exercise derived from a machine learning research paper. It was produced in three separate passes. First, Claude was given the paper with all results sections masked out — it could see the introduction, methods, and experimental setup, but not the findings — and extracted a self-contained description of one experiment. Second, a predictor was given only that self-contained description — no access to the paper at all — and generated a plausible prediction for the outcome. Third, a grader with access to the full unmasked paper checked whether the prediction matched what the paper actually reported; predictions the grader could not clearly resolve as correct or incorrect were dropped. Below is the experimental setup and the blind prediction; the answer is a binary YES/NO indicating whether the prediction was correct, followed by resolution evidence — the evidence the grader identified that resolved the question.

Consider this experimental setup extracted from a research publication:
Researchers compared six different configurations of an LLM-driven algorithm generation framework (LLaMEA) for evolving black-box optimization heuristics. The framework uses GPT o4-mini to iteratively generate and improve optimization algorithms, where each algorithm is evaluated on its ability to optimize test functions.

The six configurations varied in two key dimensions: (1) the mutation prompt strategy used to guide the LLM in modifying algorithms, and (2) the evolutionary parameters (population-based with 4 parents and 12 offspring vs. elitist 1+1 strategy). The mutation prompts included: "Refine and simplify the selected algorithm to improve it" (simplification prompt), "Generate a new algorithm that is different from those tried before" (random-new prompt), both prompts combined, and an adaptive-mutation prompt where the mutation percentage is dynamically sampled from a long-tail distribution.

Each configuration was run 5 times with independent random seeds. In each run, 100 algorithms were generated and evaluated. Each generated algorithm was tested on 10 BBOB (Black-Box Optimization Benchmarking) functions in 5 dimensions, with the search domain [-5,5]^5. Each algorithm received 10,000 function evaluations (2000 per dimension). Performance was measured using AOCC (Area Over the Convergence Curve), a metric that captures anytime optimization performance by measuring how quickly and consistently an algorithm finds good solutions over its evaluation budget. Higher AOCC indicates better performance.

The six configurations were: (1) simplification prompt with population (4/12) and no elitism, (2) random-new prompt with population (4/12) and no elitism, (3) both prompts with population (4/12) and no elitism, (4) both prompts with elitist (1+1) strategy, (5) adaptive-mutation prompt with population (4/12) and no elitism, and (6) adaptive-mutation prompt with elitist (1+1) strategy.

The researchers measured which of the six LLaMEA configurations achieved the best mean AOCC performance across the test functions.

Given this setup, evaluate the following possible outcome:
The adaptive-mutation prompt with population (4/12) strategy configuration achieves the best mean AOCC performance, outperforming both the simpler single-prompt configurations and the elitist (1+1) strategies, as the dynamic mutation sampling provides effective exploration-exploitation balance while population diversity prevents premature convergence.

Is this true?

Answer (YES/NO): NO